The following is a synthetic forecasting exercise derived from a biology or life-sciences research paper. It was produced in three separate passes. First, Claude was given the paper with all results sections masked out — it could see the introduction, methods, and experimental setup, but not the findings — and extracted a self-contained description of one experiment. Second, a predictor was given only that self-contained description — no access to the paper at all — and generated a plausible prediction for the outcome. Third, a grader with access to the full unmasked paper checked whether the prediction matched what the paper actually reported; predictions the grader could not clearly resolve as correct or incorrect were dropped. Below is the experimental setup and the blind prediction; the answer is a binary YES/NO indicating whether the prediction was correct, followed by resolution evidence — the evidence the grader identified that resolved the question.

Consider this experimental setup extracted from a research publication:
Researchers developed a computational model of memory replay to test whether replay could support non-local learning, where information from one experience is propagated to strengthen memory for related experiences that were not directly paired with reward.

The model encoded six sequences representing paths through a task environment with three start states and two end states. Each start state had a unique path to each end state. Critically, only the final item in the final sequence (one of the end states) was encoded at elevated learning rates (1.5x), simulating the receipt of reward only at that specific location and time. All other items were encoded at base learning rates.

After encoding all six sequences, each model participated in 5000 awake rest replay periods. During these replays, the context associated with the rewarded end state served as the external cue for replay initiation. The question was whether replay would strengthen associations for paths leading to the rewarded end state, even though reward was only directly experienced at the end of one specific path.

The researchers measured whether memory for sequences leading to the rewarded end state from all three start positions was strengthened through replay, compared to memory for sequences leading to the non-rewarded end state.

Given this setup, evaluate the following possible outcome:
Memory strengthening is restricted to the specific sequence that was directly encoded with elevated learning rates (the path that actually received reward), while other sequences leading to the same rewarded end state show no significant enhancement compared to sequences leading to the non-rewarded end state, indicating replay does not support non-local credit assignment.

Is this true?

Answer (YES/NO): NO